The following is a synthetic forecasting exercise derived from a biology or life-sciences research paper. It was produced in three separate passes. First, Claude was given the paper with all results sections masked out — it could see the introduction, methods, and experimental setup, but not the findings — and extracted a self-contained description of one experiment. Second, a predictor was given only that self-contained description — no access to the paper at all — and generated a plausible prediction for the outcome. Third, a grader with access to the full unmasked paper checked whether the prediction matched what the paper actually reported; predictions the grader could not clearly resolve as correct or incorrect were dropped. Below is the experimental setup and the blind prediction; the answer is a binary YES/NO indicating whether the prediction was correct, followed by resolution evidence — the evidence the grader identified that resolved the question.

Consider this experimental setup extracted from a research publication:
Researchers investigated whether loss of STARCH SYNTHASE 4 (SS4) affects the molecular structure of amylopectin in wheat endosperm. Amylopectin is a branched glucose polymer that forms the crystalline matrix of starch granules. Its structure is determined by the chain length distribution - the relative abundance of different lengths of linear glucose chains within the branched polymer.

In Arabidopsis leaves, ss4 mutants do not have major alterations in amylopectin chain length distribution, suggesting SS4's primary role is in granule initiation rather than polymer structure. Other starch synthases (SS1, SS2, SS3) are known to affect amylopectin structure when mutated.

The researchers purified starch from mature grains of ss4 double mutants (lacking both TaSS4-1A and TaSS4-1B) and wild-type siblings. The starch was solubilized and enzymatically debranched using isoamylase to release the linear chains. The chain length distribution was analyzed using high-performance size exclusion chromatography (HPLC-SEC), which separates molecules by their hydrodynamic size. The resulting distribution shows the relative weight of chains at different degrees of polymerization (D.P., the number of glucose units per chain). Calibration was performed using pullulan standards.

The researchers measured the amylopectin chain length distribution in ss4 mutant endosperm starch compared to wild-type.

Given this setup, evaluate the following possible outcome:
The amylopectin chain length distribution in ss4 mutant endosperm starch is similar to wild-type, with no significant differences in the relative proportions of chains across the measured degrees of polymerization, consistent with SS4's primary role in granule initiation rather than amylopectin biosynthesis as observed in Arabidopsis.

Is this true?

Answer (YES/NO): YES